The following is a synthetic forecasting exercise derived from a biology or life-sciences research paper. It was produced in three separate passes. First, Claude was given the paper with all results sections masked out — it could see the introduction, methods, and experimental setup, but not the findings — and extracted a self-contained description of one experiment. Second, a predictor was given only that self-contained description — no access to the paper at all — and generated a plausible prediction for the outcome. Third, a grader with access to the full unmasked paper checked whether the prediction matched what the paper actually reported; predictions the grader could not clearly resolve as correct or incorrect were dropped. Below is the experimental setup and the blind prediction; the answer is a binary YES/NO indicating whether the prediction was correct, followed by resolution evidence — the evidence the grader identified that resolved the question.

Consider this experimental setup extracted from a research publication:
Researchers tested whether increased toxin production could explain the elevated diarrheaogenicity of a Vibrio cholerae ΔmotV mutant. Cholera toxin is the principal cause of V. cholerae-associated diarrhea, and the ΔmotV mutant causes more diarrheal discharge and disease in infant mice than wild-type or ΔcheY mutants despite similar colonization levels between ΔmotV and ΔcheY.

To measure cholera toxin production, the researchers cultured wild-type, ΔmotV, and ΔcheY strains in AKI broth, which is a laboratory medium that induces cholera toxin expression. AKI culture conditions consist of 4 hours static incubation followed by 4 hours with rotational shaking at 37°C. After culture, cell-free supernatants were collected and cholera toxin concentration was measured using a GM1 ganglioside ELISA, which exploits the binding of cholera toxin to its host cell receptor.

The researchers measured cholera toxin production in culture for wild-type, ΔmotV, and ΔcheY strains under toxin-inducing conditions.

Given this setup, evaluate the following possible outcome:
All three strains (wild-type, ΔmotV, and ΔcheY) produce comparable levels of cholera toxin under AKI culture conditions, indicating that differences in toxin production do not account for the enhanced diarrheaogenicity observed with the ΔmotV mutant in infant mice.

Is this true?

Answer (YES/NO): YES